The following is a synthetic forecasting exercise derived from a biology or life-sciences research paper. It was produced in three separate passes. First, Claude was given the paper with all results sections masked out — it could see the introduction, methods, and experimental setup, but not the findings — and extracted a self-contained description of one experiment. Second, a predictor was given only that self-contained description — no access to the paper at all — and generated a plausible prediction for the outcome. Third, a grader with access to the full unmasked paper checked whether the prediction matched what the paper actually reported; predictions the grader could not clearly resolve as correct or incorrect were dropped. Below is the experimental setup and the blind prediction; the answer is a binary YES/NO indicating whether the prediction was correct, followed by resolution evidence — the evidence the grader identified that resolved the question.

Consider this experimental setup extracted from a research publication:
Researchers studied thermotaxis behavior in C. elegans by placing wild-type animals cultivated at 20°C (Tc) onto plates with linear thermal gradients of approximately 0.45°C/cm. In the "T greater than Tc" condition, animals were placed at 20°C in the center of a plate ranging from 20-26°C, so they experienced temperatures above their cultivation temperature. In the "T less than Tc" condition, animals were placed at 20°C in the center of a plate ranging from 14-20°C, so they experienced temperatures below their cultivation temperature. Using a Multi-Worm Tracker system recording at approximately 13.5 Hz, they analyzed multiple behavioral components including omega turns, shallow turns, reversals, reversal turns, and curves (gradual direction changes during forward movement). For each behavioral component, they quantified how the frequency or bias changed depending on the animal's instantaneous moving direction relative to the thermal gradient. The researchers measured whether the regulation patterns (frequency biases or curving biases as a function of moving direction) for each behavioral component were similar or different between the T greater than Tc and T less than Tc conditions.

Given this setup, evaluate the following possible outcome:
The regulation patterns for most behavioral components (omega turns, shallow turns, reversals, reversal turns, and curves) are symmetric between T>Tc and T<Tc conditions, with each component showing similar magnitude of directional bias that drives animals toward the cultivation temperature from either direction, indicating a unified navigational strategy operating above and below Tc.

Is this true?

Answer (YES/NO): NO